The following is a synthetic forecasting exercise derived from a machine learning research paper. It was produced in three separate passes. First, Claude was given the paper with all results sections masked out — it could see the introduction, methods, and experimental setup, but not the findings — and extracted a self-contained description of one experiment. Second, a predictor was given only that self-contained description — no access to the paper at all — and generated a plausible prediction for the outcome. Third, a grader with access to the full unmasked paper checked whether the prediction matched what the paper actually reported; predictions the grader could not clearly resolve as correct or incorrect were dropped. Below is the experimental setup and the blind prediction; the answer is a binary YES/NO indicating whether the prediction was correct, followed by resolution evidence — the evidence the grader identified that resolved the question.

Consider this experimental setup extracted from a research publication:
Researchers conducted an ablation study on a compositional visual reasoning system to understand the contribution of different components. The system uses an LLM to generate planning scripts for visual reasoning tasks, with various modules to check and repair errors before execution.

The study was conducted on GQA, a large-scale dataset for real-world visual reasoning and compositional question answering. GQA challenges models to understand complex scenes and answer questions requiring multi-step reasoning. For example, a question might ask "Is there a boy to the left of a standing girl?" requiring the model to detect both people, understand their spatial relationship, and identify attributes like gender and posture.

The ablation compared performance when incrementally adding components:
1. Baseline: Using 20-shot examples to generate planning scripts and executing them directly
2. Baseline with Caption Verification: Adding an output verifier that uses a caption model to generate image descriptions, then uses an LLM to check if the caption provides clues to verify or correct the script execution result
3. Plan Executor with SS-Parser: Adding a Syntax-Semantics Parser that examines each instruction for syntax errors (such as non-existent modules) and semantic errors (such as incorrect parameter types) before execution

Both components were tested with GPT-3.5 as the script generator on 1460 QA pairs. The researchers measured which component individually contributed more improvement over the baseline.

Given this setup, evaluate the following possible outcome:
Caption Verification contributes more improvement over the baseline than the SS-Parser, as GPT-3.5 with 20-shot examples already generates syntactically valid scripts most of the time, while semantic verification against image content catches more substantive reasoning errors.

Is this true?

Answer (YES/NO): NO